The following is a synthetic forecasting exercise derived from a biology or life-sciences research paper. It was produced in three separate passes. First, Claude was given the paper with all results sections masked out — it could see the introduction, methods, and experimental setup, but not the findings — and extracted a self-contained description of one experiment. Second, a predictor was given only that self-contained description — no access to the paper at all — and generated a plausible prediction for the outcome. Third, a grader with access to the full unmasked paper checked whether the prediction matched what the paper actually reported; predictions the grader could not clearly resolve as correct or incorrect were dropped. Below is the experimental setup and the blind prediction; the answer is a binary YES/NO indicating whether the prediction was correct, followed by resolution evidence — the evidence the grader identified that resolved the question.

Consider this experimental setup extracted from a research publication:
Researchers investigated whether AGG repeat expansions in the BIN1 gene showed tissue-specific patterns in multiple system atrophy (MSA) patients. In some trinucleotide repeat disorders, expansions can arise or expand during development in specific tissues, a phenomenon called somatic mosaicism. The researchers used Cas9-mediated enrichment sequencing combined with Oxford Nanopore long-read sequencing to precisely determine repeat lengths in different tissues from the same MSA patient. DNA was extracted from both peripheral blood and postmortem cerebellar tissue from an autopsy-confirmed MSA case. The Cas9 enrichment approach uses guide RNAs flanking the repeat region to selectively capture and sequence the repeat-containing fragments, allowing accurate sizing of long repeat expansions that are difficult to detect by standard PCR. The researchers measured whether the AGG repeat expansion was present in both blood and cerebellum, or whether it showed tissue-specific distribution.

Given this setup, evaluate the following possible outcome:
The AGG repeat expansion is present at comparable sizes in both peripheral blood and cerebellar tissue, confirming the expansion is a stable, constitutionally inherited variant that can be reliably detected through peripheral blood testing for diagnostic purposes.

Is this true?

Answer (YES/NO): NO